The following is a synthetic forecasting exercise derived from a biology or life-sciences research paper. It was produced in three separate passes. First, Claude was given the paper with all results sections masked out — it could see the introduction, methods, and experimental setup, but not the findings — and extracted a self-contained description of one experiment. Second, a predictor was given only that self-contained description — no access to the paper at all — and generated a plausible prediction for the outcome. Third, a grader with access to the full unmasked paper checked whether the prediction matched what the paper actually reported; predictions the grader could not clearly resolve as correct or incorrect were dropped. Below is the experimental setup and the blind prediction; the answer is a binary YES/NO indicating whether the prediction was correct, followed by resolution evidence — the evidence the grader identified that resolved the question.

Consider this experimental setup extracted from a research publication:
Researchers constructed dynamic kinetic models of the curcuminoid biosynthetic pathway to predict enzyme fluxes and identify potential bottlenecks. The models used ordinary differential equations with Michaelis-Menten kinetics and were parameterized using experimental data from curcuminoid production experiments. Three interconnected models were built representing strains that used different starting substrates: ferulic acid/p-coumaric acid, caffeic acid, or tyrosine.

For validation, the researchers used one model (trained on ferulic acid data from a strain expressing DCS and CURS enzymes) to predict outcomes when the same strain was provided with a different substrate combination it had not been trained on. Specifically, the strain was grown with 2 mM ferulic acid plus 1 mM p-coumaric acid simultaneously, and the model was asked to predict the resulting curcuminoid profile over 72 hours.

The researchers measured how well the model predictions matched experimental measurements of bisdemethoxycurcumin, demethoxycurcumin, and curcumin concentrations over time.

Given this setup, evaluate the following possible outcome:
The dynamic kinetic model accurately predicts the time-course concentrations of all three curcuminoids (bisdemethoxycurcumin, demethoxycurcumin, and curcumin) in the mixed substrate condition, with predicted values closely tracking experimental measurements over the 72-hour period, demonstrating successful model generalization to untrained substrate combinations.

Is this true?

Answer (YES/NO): YES